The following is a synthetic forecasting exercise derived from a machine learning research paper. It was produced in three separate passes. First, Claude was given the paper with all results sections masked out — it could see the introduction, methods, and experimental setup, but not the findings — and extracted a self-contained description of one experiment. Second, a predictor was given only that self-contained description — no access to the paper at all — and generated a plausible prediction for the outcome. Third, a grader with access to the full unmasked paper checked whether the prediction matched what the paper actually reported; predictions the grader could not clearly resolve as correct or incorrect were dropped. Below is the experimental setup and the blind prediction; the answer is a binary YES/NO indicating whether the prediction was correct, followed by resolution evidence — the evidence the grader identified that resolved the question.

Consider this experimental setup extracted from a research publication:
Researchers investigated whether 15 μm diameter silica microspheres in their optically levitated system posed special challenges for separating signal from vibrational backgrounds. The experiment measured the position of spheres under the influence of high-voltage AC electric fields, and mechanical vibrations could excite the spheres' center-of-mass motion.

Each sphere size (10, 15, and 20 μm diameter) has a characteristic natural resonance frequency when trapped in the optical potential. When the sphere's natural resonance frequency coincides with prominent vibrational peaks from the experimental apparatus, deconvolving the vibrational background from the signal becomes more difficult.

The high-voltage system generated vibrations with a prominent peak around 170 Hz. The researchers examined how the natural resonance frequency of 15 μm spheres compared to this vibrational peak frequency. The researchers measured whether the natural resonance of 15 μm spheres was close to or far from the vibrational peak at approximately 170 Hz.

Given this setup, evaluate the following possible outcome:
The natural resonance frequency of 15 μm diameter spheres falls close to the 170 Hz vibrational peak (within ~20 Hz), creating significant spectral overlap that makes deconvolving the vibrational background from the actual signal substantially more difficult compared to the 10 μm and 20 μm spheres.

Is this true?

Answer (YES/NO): YES